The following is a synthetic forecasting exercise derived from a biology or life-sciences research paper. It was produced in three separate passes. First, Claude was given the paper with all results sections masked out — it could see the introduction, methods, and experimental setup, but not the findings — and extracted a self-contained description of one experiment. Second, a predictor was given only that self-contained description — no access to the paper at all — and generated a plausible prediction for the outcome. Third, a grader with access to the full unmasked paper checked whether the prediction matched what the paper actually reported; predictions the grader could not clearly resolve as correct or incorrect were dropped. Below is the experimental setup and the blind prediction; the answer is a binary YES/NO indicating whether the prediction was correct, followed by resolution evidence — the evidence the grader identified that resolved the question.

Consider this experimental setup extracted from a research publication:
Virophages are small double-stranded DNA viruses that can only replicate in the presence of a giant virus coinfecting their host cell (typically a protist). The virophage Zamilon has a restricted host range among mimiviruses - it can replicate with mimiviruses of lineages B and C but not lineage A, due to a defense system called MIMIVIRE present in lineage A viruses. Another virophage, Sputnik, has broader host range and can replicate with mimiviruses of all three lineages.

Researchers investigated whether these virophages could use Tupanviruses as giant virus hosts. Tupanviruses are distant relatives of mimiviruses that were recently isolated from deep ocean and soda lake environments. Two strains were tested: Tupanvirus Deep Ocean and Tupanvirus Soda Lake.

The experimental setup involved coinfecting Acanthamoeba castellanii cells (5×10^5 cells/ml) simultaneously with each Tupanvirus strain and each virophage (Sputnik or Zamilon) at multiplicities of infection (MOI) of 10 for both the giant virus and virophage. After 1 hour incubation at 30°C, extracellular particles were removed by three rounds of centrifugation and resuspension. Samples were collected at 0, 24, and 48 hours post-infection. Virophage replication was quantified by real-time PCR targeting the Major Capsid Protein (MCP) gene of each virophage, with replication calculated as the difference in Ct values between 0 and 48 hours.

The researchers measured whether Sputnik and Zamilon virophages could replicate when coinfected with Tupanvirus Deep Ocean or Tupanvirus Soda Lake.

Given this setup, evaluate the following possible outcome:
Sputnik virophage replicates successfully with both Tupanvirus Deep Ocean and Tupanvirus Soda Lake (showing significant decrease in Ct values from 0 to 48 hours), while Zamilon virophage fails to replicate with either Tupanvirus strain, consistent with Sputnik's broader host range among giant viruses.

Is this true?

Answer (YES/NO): NO